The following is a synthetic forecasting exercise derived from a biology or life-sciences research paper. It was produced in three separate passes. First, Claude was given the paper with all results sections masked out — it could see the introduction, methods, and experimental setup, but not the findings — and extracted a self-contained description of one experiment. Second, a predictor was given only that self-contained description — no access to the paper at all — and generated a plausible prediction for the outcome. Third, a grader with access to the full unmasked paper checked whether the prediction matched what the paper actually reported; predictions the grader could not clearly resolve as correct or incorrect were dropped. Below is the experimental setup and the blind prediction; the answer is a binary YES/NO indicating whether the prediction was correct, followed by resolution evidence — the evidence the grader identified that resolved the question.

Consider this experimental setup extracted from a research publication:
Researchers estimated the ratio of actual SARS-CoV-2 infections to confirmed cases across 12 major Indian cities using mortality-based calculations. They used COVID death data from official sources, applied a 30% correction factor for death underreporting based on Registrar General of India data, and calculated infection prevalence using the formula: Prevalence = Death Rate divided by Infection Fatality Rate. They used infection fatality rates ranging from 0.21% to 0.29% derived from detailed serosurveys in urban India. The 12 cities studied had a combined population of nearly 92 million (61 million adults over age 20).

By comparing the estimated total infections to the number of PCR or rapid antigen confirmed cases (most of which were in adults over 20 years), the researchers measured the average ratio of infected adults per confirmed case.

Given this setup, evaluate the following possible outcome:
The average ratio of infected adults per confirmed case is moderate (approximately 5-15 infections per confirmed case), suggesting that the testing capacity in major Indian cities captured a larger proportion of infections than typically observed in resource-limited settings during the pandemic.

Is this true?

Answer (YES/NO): YES